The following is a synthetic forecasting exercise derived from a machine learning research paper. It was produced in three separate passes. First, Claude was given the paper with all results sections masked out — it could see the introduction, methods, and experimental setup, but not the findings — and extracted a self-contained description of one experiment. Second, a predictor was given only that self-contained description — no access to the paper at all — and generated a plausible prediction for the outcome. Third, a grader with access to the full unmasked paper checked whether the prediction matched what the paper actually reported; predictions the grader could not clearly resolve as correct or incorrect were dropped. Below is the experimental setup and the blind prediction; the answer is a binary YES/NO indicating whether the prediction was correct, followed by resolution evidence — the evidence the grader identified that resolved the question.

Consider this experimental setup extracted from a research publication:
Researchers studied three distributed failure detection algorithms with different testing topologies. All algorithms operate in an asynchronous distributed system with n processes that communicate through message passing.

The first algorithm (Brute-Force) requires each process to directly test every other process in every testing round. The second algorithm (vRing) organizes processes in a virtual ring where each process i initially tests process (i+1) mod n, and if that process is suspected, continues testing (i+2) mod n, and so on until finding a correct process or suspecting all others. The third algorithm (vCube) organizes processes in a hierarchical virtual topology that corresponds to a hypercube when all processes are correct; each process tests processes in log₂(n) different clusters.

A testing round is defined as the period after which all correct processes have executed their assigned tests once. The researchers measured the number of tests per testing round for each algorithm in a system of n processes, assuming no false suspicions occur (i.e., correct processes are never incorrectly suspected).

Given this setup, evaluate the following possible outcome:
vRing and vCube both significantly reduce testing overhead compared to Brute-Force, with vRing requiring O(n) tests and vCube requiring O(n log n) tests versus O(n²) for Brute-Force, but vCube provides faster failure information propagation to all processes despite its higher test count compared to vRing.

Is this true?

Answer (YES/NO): YES